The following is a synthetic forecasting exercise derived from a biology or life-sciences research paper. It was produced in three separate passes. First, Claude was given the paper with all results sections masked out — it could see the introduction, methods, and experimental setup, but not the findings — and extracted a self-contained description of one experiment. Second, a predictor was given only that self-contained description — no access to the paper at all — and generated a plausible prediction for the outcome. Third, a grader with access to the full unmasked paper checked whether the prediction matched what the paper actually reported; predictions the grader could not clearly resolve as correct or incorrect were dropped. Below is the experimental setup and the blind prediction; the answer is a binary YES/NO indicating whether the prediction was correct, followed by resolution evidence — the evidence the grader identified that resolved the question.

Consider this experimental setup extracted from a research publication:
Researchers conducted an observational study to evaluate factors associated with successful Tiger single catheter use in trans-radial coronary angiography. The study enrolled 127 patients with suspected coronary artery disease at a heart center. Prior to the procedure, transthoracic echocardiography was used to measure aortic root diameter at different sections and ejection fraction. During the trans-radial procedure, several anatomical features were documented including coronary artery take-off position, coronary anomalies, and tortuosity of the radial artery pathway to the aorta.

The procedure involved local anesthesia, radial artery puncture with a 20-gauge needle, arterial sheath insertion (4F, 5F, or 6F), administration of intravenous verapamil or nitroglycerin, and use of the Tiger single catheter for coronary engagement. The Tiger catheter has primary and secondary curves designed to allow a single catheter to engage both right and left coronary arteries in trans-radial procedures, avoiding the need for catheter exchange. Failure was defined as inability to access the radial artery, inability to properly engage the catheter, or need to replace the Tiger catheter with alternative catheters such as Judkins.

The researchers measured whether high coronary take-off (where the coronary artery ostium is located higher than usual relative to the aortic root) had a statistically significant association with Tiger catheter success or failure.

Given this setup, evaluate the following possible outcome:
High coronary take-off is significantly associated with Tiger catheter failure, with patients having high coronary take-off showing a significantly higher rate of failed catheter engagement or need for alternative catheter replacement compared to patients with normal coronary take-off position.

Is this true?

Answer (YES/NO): NO